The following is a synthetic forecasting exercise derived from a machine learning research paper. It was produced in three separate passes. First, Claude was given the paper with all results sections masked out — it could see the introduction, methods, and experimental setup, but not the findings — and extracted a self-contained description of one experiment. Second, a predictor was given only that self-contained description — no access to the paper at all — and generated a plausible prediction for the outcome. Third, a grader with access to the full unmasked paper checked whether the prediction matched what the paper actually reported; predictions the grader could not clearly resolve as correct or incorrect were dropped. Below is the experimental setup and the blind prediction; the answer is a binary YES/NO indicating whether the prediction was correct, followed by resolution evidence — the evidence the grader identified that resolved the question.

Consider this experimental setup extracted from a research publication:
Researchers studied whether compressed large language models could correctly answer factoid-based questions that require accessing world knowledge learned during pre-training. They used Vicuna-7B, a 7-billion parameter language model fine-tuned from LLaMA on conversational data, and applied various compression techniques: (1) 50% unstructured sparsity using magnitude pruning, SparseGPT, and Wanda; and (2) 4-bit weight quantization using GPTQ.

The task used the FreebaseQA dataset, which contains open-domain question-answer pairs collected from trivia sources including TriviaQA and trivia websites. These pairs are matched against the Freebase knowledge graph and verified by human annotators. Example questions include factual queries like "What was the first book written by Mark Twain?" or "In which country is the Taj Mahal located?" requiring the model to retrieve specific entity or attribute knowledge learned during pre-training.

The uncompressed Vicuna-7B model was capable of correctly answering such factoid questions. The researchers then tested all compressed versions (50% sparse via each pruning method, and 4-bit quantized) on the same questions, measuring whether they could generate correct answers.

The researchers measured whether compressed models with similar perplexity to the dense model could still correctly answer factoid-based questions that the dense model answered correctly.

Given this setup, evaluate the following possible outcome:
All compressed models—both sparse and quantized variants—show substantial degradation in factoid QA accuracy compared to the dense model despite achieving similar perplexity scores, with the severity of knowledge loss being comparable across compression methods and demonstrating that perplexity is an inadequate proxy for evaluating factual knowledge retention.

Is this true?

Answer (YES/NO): NO